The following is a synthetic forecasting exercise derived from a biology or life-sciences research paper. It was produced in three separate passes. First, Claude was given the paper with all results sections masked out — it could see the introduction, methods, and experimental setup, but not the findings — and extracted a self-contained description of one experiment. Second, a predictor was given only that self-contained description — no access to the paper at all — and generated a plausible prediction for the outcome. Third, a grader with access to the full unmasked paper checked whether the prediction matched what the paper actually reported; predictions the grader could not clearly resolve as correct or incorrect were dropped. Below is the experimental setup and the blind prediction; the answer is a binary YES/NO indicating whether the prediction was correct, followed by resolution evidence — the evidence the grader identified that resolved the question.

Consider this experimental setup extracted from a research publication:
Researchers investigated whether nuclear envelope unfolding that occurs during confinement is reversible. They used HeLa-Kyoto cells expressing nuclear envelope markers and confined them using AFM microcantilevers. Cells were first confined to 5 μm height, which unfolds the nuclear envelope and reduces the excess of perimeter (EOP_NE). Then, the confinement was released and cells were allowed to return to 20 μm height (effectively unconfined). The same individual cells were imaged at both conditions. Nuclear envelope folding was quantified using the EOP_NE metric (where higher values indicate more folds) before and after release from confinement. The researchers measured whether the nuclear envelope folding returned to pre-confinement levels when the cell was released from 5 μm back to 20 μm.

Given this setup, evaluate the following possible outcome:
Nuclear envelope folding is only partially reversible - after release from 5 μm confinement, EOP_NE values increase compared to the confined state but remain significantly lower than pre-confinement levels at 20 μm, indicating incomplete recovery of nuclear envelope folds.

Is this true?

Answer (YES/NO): NO